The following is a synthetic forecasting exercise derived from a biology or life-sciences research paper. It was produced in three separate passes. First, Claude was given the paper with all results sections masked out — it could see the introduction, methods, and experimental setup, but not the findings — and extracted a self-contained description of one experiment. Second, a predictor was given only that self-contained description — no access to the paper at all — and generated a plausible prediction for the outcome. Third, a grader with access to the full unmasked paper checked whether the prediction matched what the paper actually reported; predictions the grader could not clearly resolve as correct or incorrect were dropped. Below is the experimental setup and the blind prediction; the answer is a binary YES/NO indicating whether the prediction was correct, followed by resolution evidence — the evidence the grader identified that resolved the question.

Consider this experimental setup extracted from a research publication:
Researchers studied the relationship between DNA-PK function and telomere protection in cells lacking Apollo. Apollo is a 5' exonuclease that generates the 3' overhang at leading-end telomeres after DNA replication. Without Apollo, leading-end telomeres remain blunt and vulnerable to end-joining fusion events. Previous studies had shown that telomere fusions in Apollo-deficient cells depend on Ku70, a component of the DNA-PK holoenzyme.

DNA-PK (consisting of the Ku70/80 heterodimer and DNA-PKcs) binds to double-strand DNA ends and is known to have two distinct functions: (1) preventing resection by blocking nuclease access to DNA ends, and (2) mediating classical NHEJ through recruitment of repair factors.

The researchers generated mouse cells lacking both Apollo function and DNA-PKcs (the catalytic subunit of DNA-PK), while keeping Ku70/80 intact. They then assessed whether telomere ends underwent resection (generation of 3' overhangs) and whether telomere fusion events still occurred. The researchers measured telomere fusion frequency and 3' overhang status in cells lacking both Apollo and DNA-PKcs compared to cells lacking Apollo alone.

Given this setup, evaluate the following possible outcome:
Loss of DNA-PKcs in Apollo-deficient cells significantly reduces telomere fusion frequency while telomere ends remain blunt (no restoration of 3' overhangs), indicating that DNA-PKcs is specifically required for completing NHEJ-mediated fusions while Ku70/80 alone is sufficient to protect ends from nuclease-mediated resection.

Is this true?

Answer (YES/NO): NO